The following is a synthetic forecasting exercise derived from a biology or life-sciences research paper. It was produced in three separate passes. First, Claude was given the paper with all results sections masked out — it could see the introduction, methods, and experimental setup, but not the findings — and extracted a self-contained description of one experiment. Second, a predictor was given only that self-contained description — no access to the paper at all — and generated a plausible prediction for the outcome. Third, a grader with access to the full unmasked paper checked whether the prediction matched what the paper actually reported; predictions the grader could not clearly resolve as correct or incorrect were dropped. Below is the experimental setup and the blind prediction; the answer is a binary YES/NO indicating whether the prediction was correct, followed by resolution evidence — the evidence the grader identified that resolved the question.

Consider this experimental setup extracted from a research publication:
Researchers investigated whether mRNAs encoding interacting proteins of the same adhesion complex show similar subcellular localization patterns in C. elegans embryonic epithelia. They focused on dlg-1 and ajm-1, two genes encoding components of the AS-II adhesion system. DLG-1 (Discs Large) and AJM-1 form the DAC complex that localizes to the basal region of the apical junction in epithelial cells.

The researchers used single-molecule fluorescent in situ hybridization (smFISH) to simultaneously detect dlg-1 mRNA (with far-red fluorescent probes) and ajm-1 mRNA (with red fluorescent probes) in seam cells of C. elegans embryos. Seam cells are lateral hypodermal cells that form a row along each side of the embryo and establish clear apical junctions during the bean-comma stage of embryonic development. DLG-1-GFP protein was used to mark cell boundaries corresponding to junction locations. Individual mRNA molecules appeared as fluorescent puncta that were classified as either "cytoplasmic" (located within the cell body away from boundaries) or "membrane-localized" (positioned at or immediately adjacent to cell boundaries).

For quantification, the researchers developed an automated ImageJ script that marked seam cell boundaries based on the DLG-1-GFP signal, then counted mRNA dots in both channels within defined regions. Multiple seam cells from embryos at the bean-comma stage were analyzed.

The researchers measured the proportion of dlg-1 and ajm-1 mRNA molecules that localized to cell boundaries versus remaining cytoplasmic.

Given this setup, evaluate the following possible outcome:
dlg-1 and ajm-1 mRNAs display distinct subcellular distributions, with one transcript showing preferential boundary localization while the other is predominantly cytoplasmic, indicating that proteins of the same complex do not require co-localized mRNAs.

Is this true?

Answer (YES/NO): NO